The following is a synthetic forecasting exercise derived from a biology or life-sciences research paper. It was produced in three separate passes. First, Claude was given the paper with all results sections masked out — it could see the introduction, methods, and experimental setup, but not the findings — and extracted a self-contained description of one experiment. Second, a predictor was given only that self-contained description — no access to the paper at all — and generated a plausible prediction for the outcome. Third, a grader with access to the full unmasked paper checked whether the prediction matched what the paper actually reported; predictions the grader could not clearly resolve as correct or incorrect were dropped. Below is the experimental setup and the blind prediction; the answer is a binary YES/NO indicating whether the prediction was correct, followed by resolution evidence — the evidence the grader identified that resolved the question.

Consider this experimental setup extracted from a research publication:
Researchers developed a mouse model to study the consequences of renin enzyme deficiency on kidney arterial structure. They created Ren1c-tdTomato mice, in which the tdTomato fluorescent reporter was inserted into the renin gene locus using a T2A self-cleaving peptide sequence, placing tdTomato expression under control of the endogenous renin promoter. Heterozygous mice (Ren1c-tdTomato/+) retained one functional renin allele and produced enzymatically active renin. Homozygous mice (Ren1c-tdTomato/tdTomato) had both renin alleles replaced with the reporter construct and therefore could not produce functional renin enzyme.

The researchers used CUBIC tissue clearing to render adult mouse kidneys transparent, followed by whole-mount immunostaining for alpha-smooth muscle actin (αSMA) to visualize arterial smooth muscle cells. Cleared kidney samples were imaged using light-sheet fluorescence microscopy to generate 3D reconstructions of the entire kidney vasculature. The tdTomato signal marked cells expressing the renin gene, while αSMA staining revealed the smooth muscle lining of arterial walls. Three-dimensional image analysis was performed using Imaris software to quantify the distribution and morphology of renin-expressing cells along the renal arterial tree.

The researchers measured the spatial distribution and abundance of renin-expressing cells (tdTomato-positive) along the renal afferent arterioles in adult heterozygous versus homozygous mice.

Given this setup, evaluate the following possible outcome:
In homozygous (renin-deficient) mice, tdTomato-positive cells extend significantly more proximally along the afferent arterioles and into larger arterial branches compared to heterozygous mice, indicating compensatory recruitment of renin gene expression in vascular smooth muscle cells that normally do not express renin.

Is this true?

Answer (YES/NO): NO